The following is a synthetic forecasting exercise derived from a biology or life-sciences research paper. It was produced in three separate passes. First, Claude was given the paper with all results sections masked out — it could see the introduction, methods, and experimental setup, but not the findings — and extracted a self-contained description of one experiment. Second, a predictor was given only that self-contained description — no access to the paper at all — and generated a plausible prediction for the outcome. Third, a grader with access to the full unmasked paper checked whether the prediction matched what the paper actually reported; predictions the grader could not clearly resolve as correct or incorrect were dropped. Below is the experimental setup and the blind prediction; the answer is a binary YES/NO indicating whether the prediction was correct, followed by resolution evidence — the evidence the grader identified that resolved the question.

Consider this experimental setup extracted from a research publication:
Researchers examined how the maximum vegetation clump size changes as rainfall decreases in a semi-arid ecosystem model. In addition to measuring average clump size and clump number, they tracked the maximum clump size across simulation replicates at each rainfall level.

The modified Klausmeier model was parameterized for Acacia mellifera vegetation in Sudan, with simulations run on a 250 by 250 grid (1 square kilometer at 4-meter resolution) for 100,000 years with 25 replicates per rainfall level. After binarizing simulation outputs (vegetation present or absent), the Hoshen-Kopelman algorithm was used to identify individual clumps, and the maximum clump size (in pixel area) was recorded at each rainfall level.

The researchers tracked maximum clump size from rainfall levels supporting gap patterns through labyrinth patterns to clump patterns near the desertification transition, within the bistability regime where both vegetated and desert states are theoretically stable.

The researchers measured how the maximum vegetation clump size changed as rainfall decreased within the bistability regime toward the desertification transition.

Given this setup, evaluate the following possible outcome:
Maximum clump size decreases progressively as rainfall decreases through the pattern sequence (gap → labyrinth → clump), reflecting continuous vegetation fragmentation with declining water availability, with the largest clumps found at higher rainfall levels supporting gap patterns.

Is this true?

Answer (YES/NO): NO